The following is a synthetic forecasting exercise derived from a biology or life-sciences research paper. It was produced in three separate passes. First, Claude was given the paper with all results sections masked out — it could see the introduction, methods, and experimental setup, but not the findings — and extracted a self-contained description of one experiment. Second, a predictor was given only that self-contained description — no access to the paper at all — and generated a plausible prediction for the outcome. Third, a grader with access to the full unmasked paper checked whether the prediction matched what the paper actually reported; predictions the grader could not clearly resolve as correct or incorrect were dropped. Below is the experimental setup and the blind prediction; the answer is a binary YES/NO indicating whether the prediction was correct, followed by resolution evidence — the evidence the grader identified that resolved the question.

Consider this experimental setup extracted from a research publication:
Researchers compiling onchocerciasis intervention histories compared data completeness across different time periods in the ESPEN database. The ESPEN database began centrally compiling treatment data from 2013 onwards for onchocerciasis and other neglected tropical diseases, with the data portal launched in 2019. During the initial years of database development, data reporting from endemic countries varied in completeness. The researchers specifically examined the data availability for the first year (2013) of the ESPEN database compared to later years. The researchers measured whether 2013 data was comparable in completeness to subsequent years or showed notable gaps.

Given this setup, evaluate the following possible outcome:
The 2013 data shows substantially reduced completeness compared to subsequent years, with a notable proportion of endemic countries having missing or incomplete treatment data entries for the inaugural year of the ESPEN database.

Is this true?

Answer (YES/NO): YES